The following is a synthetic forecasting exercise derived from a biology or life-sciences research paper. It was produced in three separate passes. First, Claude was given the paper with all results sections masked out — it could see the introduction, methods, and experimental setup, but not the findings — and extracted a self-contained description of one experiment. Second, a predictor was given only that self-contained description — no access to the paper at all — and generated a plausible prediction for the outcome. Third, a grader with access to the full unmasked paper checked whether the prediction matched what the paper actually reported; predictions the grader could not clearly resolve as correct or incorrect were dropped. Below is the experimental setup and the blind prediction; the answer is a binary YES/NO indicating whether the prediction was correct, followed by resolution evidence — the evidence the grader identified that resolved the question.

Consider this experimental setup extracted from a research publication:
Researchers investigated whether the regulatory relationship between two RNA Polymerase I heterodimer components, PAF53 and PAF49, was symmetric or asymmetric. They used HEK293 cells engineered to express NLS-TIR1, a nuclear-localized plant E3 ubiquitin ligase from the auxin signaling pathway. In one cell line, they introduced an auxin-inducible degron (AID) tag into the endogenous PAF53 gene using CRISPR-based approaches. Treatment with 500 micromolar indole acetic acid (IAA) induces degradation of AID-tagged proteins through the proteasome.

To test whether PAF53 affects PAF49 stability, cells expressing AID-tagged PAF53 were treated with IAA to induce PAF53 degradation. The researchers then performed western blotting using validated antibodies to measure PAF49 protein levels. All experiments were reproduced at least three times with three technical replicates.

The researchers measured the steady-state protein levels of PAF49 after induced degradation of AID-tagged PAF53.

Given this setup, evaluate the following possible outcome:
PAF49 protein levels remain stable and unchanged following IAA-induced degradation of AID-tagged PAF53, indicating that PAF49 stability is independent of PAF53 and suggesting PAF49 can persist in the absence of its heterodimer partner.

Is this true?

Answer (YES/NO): YES